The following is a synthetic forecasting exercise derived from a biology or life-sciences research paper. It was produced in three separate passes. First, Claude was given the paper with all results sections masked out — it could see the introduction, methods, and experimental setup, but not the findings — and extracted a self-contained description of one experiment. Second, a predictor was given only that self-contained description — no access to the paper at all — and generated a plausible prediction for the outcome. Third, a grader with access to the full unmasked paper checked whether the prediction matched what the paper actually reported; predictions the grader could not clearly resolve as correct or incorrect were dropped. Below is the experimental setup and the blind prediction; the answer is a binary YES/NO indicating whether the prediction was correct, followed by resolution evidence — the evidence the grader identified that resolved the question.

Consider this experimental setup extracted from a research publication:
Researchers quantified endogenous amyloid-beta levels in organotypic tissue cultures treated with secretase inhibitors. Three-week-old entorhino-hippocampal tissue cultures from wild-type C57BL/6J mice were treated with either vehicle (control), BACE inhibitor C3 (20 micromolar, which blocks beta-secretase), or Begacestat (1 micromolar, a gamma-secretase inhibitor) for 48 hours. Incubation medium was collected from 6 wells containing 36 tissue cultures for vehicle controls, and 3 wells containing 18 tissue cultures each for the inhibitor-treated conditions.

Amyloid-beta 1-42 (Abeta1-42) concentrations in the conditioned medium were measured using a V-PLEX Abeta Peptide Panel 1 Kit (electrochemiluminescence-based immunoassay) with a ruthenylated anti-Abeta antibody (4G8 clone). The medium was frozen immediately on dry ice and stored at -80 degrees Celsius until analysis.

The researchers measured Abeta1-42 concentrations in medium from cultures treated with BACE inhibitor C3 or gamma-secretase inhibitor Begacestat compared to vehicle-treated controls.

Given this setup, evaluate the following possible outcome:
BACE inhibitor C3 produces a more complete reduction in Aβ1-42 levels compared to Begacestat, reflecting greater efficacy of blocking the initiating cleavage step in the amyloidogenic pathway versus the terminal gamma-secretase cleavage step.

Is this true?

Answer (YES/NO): NO